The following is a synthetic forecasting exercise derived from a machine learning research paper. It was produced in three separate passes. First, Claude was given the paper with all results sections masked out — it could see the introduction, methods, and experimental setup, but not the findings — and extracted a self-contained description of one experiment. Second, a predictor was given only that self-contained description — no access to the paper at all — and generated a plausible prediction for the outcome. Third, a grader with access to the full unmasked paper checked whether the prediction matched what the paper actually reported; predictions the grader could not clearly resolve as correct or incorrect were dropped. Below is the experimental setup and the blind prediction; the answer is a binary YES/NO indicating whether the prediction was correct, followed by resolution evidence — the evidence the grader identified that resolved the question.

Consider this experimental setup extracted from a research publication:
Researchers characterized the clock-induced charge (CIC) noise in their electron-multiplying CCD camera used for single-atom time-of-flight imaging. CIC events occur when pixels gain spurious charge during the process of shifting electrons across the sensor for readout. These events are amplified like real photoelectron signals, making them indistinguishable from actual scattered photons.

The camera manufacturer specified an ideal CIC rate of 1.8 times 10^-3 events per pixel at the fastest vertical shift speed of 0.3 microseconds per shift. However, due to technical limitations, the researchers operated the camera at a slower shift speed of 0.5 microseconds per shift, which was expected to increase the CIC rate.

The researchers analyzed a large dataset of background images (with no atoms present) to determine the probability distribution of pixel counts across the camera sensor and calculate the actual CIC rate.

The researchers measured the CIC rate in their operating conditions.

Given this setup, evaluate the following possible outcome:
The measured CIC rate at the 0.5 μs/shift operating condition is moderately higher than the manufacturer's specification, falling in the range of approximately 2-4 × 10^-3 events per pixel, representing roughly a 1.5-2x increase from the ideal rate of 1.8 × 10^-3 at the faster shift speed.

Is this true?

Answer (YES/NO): NO